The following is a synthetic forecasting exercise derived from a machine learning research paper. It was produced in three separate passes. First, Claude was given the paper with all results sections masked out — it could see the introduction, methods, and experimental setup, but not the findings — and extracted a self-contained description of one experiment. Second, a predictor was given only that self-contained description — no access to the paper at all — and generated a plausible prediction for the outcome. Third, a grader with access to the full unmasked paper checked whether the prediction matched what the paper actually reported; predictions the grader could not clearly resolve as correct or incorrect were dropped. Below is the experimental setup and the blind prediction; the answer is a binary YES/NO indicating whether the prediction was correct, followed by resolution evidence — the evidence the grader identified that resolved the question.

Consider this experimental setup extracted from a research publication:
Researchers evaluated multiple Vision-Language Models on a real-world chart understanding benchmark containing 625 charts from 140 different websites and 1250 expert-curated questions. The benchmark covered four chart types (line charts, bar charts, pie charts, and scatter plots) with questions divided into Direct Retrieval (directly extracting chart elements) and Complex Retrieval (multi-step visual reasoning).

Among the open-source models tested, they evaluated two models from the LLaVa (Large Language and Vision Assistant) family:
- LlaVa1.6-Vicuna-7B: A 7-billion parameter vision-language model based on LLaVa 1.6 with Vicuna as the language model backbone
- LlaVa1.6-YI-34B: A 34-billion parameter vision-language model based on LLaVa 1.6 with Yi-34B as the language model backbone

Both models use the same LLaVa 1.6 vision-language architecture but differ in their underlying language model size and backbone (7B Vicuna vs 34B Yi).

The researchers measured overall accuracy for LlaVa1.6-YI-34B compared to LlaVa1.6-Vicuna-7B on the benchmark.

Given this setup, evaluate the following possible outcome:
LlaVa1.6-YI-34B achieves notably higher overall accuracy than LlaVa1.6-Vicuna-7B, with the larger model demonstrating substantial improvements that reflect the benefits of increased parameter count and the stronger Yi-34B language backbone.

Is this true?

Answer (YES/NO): NO